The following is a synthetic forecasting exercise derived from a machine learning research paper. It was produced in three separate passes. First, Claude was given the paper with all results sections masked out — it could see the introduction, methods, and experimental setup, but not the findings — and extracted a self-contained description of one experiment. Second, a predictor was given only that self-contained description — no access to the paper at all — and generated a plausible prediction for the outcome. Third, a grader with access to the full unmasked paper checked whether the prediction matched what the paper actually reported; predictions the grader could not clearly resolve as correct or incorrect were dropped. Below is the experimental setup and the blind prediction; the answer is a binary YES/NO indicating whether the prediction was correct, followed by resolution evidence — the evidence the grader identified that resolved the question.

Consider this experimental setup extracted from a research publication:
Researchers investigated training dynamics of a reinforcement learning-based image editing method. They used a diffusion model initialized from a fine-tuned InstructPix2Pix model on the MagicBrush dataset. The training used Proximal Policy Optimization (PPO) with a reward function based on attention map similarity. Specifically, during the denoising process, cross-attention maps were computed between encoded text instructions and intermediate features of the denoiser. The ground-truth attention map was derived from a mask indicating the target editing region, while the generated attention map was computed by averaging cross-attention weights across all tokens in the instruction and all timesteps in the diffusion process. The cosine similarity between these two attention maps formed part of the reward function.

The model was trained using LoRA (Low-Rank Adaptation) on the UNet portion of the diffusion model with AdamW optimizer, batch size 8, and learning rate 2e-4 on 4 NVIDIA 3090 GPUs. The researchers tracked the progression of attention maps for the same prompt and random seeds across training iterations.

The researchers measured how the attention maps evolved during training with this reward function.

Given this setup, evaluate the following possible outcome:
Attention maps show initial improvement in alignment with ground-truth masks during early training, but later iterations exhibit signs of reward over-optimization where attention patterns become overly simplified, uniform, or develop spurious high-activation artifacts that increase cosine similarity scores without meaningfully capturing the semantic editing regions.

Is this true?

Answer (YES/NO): NO